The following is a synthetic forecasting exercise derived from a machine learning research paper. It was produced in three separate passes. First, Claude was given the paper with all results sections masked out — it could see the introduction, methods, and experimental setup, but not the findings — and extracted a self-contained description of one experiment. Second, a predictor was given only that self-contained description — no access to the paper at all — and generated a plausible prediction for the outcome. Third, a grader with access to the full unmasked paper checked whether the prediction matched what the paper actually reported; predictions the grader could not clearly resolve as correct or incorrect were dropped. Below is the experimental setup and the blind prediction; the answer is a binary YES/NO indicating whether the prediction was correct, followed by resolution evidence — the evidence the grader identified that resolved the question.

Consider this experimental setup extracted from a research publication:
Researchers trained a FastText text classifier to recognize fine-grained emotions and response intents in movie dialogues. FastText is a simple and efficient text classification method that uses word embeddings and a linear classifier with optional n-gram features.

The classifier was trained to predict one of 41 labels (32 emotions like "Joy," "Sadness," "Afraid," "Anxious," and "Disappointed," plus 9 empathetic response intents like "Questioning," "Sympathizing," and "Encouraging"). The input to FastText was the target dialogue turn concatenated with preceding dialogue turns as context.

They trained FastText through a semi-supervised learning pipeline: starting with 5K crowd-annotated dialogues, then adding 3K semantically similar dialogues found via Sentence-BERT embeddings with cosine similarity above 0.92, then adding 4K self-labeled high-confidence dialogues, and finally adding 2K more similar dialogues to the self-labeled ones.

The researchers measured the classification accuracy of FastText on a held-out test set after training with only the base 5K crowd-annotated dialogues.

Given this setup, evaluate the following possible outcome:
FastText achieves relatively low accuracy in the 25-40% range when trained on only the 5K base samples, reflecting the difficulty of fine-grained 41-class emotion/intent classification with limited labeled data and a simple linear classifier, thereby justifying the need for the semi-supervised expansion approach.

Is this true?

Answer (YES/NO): NO